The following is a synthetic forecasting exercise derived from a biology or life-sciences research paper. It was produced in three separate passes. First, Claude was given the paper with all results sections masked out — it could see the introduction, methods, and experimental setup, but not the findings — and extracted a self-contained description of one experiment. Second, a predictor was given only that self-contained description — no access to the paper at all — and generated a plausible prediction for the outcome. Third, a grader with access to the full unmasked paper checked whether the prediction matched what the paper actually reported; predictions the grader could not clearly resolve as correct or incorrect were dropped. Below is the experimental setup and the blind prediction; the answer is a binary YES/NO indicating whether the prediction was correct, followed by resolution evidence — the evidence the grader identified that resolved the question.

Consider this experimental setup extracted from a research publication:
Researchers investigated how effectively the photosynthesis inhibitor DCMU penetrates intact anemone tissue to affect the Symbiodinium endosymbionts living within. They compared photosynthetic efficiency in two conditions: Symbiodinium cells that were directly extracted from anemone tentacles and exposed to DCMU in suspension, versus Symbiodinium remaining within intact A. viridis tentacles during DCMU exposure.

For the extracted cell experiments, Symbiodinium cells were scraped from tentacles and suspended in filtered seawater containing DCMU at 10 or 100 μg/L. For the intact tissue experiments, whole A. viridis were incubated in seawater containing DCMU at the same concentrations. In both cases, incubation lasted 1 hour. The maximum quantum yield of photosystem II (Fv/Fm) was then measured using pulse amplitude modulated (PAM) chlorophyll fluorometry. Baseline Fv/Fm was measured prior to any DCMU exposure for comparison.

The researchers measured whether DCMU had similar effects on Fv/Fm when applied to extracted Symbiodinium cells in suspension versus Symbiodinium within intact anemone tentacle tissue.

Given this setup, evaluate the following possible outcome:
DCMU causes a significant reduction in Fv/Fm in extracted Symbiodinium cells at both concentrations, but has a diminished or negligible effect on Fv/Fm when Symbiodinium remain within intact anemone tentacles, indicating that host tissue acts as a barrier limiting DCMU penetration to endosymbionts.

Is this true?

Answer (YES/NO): NO